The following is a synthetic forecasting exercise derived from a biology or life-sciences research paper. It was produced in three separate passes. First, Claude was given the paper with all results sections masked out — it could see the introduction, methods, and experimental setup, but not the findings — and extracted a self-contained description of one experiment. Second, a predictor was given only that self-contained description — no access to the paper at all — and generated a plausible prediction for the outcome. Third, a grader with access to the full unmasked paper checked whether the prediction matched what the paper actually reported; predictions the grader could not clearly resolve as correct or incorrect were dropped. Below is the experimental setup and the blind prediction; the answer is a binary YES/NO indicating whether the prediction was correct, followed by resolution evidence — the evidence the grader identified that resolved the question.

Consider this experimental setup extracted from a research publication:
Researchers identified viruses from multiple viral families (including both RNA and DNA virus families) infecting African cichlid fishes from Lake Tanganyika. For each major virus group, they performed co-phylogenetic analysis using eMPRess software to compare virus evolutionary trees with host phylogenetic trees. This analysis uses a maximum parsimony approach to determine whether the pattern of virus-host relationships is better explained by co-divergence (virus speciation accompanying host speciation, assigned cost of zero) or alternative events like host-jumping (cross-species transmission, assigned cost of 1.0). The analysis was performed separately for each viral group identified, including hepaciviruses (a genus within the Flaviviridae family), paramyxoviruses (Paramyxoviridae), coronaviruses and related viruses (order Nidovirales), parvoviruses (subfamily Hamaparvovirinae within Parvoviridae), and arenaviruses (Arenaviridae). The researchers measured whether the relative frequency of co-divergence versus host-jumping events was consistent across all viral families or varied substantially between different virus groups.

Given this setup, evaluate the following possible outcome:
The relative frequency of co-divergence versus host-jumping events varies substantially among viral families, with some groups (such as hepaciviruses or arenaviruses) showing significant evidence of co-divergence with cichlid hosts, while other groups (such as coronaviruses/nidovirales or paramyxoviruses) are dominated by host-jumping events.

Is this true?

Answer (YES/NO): NO